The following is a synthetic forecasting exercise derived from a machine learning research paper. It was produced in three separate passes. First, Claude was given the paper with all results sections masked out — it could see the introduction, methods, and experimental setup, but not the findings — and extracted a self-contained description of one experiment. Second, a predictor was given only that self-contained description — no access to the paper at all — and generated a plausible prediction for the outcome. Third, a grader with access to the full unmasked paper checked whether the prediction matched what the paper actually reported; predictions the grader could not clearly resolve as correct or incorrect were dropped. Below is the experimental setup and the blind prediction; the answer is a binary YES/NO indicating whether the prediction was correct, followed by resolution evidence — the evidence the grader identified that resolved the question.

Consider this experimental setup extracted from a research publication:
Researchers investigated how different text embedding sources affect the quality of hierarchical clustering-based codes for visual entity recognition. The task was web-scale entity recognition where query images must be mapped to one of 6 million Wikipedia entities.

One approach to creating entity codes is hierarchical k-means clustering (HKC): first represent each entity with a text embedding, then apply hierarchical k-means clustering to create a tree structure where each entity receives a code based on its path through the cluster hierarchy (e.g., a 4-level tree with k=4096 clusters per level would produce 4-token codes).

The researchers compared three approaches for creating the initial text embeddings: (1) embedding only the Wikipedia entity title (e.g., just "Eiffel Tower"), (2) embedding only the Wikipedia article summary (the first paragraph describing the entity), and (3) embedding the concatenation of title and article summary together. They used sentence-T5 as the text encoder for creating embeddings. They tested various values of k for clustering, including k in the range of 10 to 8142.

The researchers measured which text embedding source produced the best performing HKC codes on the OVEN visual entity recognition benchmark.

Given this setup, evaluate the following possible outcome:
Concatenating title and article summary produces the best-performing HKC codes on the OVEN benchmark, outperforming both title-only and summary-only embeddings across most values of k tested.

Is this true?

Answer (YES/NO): NO